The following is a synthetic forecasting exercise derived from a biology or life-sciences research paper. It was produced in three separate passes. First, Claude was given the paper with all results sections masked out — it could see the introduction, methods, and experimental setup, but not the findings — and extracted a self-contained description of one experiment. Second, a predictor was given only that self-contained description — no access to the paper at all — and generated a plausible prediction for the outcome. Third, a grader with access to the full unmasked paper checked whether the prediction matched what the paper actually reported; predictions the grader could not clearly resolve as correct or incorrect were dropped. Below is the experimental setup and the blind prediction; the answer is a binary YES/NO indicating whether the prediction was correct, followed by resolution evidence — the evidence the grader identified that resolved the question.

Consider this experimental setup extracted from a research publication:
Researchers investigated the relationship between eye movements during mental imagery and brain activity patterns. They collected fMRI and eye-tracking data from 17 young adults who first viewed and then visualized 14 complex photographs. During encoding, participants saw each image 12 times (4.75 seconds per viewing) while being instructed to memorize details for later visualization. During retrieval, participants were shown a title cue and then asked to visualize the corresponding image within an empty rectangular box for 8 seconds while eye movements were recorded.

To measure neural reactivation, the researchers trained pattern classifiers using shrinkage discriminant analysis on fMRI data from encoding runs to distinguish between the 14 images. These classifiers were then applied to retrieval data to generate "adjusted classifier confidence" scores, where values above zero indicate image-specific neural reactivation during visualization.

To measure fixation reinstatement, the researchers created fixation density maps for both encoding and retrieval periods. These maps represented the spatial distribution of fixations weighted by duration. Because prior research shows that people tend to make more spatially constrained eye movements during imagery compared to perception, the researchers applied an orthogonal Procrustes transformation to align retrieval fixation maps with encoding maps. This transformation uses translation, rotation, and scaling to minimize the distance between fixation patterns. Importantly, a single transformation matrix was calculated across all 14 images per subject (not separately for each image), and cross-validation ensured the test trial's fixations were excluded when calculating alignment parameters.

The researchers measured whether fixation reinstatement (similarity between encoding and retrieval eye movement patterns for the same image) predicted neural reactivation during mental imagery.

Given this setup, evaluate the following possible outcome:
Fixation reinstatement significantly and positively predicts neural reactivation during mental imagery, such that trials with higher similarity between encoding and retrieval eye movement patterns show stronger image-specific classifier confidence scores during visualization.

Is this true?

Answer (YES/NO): YES